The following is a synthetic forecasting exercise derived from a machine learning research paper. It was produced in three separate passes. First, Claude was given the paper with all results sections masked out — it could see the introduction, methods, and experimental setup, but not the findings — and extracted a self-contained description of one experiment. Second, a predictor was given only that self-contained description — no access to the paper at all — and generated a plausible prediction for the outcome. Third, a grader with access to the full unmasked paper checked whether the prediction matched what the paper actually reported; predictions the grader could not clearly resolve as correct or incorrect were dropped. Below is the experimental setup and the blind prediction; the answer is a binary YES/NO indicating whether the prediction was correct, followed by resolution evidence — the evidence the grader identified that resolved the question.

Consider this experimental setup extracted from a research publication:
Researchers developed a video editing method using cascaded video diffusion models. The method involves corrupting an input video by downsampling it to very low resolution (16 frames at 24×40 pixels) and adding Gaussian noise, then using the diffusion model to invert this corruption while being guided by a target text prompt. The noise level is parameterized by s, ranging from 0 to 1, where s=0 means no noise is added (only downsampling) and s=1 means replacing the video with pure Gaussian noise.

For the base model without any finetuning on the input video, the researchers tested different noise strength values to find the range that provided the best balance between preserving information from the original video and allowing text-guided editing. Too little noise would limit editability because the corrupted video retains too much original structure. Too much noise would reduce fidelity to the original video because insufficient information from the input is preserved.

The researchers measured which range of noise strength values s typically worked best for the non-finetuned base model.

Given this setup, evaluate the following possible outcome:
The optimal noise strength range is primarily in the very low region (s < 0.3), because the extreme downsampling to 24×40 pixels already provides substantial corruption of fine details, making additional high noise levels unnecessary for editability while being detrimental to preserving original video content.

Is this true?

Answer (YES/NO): NO